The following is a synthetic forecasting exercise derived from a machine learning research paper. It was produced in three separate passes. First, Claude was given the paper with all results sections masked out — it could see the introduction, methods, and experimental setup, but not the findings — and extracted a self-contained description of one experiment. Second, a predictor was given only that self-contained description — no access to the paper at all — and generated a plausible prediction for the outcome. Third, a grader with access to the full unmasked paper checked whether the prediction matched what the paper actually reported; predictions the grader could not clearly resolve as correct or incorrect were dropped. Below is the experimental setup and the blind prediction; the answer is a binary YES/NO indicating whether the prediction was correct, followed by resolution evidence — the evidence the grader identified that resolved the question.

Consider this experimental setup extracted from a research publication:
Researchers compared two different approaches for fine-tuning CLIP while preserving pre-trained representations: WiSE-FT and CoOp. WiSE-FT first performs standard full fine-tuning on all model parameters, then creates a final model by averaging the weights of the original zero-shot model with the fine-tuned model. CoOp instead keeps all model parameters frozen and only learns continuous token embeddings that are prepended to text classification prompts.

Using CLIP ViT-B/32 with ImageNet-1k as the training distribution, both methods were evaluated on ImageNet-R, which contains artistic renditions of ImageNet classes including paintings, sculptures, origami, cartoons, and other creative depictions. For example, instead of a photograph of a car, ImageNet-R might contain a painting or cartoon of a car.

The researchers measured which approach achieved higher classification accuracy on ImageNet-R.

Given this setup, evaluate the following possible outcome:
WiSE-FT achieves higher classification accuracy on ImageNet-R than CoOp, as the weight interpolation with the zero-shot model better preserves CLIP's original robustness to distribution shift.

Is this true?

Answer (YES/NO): NO